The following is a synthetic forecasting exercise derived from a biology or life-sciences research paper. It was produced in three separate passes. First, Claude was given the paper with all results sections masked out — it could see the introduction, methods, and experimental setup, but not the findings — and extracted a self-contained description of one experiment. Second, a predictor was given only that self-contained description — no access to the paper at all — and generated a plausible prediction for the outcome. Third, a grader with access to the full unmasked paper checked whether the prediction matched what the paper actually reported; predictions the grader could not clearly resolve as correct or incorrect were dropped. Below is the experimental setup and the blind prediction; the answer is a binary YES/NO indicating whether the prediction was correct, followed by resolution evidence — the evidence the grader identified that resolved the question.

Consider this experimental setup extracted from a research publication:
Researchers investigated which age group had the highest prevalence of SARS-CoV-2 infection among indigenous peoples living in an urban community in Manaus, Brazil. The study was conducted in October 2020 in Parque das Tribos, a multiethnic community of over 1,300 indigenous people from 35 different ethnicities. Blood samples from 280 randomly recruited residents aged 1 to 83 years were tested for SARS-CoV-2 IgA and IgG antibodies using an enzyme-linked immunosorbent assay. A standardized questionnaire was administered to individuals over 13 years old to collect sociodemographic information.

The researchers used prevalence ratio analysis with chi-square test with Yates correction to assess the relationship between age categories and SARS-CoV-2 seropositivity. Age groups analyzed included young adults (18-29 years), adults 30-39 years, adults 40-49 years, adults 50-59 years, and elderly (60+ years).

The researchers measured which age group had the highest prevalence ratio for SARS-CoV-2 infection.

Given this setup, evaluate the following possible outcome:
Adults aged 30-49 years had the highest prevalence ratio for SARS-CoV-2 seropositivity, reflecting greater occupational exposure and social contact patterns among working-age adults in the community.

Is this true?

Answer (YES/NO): NO